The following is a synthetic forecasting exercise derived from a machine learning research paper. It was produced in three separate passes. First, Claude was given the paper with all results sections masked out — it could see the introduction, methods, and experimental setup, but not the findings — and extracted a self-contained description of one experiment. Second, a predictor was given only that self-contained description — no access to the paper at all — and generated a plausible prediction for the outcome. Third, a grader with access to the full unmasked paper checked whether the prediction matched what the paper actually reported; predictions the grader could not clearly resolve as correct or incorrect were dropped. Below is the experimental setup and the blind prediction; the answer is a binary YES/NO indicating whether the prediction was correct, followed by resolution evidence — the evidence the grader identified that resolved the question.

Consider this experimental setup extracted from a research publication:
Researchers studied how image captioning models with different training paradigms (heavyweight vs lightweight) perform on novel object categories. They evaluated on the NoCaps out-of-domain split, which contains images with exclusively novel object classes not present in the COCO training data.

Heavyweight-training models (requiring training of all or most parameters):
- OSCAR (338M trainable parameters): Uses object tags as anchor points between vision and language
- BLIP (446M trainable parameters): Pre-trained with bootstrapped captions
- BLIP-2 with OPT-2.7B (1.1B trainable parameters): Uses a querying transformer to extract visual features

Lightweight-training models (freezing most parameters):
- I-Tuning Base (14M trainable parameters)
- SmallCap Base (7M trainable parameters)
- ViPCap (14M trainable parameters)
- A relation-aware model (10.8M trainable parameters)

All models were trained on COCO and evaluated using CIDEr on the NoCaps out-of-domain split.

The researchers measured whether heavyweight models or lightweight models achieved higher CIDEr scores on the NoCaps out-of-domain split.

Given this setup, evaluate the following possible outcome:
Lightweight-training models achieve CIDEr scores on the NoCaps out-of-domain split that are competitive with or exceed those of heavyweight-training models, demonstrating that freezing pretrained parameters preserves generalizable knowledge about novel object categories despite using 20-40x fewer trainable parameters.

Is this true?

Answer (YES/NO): NO